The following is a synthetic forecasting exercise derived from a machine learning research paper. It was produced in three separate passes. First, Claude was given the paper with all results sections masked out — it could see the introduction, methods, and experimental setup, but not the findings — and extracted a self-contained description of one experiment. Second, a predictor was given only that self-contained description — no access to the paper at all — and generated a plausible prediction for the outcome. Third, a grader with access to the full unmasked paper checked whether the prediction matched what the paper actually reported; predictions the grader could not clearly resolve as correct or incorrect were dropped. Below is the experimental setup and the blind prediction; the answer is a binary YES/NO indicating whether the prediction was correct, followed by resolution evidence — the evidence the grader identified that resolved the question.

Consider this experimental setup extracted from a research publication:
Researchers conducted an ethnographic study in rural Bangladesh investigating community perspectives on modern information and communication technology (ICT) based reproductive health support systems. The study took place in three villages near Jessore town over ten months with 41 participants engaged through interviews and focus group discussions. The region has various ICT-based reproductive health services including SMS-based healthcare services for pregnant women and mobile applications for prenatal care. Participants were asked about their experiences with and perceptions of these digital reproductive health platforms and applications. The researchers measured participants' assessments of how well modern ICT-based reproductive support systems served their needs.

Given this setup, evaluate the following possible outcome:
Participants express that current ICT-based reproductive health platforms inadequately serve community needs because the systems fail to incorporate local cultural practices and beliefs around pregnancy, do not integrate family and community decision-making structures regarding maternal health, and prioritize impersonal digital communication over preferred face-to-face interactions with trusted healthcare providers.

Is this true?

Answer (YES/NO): NO